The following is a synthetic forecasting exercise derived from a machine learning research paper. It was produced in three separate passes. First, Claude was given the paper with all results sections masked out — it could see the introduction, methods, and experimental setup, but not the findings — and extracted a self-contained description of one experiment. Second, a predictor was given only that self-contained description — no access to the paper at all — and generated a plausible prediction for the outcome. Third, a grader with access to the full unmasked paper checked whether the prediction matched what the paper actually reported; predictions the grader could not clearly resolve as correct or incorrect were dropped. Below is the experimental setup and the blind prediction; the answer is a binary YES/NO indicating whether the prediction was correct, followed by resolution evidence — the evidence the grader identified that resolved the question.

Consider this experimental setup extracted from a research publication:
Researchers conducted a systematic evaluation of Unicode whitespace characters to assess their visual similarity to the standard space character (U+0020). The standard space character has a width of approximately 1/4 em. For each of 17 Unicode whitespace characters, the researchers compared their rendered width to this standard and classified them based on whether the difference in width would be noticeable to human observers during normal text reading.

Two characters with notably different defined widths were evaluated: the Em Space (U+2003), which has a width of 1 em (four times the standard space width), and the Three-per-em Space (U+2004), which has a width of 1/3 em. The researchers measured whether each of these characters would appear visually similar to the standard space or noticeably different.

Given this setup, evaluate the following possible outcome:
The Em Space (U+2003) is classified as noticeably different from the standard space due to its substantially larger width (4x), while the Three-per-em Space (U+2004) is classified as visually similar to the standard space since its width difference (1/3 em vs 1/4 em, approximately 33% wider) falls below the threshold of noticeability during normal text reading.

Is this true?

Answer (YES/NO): YES